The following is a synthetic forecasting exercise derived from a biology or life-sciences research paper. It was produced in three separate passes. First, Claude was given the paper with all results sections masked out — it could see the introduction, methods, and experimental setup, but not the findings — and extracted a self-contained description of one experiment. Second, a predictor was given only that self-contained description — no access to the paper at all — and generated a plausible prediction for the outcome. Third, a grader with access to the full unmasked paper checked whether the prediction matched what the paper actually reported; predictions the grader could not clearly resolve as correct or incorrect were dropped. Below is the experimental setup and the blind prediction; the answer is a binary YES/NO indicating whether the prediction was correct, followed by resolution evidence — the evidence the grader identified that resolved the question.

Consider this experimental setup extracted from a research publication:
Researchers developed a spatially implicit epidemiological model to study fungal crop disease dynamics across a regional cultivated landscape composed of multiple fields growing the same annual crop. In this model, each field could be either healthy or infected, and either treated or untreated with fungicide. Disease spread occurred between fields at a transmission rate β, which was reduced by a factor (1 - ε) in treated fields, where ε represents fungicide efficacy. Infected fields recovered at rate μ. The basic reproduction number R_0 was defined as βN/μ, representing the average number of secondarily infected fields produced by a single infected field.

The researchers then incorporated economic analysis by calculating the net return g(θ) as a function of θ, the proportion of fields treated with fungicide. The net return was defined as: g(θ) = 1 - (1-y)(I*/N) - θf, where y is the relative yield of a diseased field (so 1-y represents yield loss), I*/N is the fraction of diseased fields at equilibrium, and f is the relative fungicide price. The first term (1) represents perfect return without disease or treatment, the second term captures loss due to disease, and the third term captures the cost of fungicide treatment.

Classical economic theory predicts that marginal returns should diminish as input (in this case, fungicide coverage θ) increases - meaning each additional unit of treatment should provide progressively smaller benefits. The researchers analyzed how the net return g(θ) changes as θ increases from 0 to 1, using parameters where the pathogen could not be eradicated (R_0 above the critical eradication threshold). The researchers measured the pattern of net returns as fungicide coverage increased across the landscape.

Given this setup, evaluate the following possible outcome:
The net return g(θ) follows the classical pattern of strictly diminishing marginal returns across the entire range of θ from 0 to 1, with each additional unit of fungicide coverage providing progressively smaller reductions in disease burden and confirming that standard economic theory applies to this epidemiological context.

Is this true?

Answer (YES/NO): NO